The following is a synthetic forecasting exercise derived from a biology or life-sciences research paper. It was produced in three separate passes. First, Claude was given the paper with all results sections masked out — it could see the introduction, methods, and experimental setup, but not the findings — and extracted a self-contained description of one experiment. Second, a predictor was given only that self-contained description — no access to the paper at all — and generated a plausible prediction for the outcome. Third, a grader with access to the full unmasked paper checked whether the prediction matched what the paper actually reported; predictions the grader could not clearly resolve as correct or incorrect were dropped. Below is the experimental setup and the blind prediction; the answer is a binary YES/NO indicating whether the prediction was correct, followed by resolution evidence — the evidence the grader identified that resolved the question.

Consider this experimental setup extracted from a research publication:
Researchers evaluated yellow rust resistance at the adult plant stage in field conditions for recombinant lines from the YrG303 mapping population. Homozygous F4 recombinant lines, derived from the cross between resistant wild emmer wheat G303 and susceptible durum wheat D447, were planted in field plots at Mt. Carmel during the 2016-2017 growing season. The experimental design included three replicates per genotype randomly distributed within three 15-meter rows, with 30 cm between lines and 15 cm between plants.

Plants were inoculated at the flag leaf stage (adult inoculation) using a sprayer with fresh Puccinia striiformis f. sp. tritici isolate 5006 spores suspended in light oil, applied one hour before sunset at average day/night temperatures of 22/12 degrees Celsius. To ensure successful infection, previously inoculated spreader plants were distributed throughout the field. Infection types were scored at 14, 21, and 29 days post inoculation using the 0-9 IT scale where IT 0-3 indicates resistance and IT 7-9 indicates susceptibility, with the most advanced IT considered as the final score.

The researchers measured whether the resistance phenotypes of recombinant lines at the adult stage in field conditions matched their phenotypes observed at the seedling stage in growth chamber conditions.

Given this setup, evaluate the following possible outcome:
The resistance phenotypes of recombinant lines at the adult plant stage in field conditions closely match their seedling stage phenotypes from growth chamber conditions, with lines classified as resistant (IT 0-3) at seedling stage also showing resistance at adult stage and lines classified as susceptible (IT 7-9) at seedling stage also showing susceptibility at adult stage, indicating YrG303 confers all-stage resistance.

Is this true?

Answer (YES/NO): NO